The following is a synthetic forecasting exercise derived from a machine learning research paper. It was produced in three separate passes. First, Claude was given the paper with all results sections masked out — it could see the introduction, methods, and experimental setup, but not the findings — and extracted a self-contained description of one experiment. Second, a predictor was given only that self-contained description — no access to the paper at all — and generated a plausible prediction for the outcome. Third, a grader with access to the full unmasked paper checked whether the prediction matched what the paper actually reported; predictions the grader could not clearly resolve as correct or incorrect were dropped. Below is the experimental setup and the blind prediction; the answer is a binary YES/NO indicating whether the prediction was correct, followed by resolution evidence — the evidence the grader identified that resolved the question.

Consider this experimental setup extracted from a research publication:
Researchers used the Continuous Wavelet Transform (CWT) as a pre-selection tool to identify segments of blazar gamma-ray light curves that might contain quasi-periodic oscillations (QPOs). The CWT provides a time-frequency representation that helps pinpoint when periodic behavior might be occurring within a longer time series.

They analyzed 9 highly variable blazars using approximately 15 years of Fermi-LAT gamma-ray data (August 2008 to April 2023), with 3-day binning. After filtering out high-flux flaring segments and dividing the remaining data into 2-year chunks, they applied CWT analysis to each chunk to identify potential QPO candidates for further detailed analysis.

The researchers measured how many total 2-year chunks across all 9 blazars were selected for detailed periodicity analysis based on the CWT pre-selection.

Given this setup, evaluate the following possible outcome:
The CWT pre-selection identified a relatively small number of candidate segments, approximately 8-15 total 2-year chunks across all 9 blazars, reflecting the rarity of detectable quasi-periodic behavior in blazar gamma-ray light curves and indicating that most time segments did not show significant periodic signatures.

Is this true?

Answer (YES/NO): YES